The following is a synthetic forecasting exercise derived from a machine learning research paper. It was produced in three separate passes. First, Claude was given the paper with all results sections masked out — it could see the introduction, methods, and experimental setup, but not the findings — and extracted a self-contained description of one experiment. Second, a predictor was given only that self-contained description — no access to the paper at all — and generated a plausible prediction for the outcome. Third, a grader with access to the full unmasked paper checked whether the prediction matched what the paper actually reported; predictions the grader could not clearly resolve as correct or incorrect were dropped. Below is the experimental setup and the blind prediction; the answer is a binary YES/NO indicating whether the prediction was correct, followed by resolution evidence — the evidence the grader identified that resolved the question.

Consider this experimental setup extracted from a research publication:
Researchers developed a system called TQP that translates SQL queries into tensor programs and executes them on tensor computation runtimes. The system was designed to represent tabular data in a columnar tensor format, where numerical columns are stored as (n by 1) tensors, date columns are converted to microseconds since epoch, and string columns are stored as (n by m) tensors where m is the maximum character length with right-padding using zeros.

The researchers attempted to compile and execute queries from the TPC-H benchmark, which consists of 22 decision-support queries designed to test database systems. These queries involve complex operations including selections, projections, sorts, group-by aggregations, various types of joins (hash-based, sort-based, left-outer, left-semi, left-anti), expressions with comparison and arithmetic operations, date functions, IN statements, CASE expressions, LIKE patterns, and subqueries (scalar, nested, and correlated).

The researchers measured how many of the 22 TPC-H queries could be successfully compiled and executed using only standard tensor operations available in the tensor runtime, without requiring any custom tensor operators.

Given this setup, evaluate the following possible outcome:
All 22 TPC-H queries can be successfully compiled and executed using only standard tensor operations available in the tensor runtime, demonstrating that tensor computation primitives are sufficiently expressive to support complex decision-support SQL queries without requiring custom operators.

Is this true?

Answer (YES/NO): YES